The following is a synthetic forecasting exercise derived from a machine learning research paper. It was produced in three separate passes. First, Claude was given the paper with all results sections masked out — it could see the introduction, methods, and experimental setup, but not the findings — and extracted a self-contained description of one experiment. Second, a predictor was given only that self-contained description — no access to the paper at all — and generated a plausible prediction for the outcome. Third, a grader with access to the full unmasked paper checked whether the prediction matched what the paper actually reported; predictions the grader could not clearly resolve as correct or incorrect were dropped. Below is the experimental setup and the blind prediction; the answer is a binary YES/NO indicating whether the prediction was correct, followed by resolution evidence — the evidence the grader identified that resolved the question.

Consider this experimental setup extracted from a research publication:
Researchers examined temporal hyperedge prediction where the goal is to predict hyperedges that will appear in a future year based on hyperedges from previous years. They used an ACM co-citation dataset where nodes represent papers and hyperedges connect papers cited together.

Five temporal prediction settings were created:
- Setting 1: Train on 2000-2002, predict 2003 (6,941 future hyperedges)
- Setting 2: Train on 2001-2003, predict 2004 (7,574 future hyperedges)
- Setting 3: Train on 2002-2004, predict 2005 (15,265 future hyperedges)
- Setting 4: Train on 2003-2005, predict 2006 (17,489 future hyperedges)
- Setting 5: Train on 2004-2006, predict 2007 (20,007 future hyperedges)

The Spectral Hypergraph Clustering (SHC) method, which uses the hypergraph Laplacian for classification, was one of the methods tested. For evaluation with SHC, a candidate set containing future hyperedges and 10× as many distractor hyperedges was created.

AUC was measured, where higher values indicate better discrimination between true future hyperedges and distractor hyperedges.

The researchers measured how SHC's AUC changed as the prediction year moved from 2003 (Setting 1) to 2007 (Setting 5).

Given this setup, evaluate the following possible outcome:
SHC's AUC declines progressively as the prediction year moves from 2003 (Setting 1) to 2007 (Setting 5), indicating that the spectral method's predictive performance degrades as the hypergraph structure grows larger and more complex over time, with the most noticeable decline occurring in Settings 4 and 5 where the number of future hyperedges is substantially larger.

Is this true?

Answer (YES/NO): NO